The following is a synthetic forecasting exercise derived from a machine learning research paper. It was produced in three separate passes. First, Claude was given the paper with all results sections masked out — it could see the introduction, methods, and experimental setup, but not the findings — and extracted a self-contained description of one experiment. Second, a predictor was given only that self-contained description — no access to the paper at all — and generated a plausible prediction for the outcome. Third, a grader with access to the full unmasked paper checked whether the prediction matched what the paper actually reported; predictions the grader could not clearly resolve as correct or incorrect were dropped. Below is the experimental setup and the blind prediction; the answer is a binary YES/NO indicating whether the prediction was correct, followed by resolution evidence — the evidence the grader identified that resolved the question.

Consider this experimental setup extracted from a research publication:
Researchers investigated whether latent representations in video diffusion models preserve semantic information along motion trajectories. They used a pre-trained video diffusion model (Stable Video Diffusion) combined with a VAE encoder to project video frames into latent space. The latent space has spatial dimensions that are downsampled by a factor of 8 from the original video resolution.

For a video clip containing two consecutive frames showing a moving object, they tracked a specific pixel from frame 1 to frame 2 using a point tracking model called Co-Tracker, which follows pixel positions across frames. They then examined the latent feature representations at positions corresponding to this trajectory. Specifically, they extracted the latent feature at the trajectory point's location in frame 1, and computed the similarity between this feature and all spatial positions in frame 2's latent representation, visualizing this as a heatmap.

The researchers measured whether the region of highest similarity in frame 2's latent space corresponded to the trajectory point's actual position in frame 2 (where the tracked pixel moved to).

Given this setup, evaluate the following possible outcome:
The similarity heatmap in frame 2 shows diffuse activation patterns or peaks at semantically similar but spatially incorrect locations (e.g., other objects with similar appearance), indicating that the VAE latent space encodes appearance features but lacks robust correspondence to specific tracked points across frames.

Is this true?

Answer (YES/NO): NO